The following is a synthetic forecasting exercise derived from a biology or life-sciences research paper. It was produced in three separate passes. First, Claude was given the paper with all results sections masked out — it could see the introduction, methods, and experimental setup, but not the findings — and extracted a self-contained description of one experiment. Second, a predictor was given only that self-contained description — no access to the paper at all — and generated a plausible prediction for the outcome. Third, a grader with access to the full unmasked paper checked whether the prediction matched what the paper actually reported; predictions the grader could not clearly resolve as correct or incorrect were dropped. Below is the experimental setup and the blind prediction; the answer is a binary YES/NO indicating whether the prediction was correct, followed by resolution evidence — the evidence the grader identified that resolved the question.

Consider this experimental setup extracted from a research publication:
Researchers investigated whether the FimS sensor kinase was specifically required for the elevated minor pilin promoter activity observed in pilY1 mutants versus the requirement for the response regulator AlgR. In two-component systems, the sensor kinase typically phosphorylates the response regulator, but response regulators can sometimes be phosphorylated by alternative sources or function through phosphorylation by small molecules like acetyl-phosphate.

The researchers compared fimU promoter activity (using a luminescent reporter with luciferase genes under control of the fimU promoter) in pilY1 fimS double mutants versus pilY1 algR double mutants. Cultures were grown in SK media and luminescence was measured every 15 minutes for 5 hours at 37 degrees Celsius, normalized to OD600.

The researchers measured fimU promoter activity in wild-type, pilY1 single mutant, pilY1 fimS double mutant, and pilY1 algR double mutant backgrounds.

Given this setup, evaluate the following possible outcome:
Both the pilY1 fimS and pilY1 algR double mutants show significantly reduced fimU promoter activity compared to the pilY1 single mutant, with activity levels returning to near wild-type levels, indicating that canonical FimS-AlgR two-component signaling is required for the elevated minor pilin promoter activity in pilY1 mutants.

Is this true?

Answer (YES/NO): NO